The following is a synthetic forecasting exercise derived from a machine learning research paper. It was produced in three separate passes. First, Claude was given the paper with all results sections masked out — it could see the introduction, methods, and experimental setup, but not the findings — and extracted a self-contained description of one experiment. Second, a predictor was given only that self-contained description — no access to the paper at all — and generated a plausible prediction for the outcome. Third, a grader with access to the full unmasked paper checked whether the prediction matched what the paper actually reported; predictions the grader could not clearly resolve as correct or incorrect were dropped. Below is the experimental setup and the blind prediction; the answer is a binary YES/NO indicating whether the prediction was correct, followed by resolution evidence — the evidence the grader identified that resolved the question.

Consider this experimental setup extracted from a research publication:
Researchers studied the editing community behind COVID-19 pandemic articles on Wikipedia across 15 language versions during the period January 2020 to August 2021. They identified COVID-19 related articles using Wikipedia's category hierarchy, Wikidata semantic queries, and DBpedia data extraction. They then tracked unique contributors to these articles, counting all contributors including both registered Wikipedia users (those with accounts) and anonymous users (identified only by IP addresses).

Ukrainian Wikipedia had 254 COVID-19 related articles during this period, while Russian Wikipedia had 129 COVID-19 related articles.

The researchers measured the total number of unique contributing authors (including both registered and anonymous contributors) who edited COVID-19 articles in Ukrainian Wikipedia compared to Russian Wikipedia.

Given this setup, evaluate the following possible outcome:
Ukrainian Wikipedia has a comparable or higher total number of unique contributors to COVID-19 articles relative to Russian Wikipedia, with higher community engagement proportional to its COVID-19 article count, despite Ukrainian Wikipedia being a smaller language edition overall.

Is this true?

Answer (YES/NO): NO